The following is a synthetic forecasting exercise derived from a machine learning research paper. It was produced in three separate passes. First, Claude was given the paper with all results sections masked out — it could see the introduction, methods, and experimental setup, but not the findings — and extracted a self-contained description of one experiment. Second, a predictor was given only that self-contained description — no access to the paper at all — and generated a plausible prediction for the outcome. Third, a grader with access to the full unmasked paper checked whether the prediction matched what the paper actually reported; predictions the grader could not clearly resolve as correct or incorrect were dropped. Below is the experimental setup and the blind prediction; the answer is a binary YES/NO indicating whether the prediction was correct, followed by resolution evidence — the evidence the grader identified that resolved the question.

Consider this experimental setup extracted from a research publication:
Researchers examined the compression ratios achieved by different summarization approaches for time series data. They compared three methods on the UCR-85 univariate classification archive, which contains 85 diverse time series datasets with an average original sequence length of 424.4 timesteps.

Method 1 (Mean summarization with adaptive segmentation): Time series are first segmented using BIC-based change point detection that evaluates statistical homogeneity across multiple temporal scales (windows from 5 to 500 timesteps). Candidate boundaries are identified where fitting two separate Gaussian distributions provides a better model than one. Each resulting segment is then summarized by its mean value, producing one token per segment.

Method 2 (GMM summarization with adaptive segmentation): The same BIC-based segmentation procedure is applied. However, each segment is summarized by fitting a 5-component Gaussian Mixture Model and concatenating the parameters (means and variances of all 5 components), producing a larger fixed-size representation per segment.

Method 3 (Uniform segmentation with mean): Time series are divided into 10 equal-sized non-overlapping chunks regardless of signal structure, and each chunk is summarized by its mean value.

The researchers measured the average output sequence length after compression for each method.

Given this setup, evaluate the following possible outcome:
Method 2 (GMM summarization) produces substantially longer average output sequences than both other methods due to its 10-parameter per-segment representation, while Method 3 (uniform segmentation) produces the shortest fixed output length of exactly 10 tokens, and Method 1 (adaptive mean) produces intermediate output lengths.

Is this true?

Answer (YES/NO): NO